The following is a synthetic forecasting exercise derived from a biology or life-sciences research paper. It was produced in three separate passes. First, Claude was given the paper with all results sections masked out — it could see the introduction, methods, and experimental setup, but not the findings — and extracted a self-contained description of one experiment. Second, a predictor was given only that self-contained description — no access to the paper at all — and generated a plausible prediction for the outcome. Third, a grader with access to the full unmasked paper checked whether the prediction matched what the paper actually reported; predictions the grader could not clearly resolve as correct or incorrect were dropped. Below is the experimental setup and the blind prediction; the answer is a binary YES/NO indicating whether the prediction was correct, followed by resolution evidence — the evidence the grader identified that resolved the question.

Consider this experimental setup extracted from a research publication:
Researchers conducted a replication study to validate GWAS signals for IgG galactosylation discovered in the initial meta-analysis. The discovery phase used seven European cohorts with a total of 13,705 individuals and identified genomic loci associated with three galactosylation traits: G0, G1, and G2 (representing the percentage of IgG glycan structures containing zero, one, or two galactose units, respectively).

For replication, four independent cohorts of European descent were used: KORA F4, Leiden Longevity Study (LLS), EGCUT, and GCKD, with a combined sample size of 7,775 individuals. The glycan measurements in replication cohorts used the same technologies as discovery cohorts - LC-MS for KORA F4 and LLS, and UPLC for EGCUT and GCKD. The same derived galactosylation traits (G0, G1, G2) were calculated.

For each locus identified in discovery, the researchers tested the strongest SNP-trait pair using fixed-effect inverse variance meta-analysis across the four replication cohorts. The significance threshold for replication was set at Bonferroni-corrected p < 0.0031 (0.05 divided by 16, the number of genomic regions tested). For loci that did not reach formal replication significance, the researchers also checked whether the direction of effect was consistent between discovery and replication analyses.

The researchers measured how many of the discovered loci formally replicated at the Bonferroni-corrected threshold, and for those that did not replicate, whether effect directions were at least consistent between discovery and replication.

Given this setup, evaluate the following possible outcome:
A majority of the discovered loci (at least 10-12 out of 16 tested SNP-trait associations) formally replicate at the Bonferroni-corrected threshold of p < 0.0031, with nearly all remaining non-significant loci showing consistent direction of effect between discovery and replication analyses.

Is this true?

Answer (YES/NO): YES